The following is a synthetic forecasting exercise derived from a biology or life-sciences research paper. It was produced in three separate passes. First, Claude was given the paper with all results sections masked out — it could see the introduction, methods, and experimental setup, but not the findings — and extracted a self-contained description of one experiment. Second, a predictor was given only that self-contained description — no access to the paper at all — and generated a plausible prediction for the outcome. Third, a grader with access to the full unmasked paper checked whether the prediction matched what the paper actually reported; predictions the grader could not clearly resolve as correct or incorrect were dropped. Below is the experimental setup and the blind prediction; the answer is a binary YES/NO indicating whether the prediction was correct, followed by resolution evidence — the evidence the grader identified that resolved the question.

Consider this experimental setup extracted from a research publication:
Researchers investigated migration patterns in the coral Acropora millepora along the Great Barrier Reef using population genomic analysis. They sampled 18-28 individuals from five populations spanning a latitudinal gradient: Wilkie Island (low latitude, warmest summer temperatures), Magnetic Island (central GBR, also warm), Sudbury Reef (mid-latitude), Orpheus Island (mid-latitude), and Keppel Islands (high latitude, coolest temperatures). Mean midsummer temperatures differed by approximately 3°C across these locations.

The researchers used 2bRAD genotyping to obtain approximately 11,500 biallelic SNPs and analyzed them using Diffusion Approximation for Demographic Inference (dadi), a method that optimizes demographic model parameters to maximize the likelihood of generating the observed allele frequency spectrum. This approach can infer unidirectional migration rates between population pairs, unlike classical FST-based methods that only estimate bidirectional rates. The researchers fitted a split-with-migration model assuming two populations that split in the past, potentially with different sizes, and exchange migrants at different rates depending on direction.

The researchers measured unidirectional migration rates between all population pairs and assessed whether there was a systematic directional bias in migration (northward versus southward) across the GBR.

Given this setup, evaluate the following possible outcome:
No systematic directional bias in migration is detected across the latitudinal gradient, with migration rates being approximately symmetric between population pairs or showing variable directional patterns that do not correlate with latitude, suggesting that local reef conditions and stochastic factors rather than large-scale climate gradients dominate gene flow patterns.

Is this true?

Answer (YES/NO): NO